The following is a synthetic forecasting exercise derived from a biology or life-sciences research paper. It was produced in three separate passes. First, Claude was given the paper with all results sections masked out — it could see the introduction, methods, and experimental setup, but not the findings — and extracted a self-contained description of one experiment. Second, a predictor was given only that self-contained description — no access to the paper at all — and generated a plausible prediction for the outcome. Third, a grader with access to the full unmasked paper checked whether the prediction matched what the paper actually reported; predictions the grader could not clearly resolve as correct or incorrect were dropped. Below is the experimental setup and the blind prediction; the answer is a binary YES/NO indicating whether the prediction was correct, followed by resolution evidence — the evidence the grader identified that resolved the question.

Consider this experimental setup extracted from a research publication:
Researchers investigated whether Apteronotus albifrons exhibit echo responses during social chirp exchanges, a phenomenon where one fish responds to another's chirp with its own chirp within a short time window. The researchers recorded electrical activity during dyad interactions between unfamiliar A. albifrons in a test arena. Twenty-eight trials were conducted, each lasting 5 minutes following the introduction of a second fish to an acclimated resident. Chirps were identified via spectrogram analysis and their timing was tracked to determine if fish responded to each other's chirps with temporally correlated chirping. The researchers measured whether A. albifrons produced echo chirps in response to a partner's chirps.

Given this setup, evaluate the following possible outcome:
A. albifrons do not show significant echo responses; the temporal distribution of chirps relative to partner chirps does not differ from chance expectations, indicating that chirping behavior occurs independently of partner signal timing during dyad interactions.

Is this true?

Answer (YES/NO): YES